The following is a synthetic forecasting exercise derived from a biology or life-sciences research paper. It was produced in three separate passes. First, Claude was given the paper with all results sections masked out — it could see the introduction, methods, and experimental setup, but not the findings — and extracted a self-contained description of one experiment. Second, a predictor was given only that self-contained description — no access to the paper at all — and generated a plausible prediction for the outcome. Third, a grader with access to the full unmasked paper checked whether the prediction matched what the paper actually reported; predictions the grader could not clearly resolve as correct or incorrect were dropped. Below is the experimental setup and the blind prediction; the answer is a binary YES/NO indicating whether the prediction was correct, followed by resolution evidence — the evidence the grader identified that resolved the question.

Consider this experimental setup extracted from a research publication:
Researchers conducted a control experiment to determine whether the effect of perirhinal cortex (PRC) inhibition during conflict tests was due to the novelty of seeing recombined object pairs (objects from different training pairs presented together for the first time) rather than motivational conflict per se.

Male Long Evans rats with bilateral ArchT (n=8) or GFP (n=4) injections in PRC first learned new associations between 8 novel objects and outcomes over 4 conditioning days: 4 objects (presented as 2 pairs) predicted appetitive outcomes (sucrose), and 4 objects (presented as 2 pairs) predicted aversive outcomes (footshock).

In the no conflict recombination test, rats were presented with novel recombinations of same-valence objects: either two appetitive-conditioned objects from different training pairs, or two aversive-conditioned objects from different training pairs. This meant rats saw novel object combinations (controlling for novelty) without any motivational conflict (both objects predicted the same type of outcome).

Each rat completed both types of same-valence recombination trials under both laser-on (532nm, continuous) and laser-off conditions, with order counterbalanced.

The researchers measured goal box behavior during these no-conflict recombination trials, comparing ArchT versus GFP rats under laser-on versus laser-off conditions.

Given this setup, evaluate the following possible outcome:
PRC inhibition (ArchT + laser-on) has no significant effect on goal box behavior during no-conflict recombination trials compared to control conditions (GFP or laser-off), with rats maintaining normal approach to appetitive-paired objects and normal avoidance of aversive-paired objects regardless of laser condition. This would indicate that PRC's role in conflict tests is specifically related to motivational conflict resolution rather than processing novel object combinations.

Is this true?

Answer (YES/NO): YES